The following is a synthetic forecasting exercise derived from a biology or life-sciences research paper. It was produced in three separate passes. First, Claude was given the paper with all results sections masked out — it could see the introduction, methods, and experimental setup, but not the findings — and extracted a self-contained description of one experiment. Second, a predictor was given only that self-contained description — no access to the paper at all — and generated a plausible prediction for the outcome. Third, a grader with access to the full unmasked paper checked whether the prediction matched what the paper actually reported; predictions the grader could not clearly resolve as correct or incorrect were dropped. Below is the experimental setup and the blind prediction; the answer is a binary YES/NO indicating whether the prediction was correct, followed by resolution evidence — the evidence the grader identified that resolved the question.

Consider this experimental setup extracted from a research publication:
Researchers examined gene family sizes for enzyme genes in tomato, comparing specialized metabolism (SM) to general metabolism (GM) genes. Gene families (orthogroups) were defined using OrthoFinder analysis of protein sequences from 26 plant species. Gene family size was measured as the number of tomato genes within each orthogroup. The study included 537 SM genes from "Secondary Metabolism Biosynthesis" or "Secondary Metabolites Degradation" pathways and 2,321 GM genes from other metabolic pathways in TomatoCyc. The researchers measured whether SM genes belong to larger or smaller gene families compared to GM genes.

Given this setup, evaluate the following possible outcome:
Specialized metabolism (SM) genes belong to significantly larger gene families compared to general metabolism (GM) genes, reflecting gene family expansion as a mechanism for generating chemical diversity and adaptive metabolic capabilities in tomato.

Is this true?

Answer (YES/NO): YES